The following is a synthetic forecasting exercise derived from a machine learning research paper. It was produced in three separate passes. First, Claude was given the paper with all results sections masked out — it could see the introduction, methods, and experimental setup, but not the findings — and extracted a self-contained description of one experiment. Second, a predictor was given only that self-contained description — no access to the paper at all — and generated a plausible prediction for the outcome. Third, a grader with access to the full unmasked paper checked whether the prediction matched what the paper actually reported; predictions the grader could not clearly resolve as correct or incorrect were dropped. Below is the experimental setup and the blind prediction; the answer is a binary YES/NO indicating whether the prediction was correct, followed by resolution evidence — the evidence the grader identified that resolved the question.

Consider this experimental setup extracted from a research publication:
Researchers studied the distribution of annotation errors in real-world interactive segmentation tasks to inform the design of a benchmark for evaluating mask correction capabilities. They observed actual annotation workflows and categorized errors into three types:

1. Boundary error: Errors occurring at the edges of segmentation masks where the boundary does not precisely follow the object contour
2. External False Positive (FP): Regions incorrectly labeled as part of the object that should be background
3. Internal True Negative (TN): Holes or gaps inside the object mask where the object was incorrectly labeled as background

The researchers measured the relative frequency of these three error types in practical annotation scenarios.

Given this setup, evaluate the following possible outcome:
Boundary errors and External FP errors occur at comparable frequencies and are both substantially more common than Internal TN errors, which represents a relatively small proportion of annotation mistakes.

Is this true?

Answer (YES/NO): NO